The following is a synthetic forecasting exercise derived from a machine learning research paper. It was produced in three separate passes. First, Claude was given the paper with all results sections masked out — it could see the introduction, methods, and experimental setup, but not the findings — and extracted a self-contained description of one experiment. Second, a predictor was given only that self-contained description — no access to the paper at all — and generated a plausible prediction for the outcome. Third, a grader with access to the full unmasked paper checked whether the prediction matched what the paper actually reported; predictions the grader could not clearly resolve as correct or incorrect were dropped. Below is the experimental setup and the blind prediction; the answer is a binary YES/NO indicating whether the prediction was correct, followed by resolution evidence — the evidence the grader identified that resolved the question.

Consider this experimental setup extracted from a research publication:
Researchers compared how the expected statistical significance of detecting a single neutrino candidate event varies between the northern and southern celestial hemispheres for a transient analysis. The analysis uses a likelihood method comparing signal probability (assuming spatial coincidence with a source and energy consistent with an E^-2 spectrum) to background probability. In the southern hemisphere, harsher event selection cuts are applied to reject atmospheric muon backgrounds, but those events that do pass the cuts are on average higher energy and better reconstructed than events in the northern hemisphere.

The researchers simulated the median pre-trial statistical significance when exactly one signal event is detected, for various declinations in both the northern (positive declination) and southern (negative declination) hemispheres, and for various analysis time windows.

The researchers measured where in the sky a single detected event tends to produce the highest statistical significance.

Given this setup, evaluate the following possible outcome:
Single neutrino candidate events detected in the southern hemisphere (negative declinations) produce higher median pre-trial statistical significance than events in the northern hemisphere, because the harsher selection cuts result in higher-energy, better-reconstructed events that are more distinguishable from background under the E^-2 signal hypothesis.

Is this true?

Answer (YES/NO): YES